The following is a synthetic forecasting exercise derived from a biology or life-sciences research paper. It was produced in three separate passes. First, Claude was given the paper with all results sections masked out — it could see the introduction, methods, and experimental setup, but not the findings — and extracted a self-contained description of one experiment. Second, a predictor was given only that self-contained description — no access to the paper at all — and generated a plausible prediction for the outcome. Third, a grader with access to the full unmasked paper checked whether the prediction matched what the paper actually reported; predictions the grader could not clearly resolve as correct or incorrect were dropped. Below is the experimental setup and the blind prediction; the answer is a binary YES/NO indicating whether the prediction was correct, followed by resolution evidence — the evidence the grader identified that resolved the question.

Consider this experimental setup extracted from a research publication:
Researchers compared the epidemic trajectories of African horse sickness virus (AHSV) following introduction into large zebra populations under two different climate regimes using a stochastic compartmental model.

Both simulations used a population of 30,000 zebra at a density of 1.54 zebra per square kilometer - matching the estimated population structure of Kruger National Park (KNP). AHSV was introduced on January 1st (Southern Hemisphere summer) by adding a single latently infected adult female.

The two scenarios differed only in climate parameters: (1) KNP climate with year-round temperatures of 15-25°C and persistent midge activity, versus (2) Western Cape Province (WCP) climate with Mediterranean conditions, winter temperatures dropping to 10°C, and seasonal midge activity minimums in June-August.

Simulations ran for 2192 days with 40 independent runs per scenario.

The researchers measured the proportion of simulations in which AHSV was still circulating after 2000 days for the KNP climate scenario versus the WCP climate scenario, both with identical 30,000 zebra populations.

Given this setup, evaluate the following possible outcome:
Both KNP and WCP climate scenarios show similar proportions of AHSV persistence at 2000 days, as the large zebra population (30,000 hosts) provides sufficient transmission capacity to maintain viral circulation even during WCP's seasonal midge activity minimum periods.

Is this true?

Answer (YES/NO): NO